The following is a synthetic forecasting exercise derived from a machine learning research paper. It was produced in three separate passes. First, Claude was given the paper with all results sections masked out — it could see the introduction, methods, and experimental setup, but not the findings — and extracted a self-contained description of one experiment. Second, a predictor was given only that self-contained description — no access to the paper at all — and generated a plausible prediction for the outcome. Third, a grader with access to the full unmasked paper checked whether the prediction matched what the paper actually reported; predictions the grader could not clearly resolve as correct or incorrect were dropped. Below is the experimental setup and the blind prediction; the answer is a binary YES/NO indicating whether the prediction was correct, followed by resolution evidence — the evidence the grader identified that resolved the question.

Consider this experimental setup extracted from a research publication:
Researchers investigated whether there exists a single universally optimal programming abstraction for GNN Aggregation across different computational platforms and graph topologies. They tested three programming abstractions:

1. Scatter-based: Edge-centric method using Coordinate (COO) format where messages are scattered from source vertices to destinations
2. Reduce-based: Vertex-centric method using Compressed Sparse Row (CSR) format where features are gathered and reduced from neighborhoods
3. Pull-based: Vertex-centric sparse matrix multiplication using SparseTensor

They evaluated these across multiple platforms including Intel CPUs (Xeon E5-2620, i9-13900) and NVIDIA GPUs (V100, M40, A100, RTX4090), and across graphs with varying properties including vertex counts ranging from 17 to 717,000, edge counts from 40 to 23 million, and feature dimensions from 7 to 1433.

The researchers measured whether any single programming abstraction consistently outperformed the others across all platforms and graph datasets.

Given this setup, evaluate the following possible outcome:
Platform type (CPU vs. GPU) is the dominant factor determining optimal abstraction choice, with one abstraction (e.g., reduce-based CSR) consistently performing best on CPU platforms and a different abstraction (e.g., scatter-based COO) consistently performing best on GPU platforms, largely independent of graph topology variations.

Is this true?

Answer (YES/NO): NO